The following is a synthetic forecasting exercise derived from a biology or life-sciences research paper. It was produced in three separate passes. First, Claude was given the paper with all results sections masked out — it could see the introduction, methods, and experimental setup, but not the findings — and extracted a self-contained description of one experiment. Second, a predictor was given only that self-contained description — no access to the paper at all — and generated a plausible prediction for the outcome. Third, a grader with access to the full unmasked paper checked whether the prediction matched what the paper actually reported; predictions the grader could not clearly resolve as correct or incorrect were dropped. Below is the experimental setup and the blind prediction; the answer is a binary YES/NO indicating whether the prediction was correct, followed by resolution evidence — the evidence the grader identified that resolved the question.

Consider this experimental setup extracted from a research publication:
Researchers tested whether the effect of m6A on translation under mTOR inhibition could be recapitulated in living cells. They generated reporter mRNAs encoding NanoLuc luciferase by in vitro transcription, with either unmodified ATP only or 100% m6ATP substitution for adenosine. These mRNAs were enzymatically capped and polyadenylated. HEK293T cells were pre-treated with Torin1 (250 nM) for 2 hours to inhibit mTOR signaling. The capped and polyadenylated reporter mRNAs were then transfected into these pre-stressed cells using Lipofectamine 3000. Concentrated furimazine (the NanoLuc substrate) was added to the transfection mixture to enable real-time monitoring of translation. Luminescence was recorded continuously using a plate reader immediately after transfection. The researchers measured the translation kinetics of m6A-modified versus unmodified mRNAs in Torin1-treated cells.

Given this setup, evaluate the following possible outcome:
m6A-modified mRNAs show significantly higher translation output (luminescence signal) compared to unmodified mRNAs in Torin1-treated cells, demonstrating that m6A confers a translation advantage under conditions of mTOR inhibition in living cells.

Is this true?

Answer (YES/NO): YES